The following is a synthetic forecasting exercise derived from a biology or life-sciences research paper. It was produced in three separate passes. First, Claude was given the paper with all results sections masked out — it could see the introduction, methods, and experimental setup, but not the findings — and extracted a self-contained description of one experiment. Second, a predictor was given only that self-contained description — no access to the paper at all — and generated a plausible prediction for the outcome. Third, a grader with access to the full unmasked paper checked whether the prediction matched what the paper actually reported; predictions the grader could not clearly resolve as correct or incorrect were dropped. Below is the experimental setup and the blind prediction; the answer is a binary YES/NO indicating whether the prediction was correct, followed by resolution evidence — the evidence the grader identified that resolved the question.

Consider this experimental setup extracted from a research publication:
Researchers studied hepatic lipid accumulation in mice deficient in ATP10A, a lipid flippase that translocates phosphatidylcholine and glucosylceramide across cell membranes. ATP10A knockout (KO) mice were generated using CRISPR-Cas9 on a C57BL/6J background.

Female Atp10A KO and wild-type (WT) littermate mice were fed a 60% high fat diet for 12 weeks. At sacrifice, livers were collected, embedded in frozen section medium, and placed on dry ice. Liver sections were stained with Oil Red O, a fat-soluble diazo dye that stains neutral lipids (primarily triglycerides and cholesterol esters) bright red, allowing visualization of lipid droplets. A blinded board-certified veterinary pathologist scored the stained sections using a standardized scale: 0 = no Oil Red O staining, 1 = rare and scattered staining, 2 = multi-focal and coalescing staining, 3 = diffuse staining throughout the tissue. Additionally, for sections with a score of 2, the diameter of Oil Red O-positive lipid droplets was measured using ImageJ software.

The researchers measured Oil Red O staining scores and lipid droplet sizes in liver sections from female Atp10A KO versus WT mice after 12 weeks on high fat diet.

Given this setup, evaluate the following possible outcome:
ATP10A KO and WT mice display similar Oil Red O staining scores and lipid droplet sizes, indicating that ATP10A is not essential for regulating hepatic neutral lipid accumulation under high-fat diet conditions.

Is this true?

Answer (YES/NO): NO